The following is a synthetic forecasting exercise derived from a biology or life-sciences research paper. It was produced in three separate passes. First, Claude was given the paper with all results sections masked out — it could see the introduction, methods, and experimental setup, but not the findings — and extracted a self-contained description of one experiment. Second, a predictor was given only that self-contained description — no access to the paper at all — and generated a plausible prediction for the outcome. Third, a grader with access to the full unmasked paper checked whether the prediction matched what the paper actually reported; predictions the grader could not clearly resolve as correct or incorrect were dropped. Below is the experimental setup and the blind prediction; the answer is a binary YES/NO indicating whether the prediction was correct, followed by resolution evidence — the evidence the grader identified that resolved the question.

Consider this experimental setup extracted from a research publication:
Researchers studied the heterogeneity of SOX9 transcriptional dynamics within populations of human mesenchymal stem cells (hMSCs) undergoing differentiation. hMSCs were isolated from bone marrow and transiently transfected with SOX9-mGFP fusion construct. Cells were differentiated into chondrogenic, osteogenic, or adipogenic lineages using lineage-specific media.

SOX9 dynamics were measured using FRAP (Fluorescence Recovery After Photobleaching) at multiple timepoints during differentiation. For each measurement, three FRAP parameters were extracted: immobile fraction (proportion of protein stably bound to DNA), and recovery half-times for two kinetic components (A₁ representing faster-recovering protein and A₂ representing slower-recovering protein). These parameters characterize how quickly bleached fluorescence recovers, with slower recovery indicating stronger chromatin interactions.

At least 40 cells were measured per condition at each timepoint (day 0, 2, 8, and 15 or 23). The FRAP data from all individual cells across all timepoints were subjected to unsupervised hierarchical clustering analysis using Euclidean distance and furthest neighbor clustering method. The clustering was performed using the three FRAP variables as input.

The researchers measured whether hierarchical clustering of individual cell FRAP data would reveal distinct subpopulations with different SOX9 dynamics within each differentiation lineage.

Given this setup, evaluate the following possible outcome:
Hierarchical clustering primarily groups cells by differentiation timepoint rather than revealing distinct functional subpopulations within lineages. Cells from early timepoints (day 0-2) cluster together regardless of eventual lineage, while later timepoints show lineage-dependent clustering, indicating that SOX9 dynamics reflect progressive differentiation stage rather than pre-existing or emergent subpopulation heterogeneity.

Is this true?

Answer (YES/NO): NO